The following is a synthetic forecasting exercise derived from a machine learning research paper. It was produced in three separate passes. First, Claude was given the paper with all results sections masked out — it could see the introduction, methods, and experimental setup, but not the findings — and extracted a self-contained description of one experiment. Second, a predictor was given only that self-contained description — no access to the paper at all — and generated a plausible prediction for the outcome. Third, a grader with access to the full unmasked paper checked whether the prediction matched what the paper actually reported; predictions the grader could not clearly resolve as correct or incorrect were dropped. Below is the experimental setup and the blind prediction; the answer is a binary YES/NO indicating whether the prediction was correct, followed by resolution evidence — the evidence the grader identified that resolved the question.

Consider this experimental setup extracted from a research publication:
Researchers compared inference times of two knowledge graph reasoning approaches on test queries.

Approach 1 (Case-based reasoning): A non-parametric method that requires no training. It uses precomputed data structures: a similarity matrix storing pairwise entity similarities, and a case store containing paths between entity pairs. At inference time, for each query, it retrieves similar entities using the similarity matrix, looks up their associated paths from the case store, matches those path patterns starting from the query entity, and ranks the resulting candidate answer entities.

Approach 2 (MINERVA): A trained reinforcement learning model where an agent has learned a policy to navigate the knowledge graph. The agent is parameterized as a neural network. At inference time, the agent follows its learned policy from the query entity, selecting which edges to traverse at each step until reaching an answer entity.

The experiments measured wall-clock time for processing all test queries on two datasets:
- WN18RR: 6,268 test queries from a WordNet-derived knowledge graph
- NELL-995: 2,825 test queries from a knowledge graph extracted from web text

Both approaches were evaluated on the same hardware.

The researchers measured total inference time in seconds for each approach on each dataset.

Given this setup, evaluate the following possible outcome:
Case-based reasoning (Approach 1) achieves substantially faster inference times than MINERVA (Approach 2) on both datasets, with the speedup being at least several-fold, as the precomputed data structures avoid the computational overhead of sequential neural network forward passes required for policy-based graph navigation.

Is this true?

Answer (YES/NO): NO